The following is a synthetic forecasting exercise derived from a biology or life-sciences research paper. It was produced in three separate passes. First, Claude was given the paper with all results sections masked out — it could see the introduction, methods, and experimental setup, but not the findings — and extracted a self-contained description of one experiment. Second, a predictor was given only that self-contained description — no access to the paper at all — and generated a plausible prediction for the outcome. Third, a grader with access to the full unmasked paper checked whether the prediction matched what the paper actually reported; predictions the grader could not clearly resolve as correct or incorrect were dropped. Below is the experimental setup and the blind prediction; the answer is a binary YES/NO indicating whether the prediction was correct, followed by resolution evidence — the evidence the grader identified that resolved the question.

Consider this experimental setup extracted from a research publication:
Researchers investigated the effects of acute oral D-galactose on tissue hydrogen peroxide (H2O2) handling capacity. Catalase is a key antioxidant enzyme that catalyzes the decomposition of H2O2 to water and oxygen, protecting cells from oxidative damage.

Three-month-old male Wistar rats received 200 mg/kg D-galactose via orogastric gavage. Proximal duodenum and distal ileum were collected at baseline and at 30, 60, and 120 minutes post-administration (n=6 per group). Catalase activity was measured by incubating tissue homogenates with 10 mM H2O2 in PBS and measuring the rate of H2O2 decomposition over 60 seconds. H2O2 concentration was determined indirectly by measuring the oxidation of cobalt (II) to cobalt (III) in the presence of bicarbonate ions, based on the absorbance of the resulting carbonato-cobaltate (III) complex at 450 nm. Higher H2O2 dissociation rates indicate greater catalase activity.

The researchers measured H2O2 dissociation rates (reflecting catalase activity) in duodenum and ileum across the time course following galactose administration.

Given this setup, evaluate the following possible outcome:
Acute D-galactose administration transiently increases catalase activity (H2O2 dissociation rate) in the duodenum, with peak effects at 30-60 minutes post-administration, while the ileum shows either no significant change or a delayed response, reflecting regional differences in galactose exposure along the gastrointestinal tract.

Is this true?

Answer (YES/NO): YES